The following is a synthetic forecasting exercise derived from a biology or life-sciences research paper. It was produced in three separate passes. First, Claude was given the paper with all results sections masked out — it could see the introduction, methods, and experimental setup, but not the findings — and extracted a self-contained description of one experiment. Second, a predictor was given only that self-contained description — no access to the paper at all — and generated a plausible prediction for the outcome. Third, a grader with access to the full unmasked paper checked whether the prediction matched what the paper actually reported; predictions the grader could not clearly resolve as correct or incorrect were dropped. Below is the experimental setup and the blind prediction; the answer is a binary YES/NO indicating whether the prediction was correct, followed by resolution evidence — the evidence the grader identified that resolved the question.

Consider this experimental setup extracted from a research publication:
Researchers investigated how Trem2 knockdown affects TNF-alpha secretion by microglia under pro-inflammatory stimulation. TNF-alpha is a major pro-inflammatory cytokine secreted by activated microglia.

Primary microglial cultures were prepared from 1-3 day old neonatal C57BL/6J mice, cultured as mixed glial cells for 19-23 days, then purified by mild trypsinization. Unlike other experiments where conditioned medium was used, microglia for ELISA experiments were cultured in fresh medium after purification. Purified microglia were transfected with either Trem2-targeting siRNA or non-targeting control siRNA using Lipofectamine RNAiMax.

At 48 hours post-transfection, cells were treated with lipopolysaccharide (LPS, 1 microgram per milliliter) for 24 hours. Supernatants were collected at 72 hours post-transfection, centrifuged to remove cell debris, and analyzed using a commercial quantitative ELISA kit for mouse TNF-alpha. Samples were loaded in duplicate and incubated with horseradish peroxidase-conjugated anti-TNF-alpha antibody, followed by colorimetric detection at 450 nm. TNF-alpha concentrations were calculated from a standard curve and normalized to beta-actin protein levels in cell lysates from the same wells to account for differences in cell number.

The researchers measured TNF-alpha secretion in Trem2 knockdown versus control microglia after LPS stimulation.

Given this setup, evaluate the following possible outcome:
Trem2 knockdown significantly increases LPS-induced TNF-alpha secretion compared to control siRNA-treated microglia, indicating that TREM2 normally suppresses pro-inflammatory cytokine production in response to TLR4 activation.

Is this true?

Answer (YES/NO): NO